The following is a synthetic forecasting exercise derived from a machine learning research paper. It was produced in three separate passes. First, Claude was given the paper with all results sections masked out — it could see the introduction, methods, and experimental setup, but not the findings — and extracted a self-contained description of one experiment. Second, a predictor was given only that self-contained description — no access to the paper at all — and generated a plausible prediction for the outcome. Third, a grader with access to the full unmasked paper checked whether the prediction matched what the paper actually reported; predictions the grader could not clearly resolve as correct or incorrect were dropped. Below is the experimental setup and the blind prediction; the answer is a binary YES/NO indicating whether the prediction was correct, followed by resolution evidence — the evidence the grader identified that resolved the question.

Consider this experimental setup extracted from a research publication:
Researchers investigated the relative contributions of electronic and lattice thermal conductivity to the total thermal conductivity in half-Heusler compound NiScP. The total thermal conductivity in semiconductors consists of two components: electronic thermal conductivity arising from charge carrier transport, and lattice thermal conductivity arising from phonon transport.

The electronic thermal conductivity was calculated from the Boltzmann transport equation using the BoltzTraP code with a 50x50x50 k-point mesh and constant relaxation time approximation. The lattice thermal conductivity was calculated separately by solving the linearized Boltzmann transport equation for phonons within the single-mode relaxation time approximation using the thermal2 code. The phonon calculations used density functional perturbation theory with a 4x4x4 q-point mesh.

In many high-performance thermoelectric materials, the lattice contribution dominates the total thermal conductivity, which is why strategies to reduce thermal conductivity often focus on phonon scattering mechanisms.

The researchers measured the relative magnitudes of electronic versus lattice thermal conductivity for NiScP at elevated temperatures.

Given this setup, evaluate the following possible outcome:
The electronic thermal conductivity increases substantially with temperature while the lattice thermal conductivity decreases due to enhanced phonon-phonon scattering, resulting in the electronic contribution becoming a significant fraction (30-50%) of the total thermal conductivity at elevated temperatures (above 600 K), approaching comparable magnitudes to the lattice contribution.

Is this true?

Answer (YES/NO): NO